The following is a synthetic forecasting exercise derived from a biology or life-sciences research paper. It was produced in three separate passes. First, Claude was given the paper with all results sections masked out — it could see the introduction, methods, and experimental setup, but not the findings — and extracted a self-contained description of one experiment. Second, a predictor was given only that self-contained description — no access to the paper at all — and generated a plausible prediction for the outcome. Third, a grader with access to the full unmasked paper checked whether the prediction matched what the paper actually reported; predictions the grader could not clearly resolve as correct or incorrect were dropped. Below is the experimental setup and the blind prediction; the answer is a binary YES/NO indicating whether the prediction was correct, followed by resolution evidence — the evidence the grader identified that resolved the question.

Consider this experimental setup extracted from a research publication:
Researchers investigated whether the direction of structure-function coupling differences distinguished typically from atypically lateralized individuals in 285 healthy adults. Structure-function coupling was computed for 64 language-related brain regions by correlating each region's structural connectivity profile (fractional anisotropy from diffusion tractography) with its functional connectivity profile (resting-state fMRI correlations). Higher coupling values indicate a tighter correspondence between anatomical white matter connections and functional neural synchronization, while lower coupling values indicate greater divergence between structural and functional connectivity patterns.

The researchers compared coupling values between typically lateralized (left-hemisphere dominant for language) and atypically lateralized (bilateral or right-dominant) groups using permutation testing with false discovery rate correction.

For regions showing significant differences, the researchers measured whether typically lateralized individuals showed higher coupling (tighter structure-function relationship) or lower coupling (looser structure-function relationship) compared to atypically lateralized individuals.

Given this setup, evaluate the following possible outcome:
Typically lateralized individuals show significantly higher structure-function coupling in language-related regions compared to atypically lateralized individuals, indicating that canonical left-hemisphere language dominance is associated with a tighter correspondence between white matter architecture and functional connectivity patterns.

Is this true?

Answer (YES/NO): NO